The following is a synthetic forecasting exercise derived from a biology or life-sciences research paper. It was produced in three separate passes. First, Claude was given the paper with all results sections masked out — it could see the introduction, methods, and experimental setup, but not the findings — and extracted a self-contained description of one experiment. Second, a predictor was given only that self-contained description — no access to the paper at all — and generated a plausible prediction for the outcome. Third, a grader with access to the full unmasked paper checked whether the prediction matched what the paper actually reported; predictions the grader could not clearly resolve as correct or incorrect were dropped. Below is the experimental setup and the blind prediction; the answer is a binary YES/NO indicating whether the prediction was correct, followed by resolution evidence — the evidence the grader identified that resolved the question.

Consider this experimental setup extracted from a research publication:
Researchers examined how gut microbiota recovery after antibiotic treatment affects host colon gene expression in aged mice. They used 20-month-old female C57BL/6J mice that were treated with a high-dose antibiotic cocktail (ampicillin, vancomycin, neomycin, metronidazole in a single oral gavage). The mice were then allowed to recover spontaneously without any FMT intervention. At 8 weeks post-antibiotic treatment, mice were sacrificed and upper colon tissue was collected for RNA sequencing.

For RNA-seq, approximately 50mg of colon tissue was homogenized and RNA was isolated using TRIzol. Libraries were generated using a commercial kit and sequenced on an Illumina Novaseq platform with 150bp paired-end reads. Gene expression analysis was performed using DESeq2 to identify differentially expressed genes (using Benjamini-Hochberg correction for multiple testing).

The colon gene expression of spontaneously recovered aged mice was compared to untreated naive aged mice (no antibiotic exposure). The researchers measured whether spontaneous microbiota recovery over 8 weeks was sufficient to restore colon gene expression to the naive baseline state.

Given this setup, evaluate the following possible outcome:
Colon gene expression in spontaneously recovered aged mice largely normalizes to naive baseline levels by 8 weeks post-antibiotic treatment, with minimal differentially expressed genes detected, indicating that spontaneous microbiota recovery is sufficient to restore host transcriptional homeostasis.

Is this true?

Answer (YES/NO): NO